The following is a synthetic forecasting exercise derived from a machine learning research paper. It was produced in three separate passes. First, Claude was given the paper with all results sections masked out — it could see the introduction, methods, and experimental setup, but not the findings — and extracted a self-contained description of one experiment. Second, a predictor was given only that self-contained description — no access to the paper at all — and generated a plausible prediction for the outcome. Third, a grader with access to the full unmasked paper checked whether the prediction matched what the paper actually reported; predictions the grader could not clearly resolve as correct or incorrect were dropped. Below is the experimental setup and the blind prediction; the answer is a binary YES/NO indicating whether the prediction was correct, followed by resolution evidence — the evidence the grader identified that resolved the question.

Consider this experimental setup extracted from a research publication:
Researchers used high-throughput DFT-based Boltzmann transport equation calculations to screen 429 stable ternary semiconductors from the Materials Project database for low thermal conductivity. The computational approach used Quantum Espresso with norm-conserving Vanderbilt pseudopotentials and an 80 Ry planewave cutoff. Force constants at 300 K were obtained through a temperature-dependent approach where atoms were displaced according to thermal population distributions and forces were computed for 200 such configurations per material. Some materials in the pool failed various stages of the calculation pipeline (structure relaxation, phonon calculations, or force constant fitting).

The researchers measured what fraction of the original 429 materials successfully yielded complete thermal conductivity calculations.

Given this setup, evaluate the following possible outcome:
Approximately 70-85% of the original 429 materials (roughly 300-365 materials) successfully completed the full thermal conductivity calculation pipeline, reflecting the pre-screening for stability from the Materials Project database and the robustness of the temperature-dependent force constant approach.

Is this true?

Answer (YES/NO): NO